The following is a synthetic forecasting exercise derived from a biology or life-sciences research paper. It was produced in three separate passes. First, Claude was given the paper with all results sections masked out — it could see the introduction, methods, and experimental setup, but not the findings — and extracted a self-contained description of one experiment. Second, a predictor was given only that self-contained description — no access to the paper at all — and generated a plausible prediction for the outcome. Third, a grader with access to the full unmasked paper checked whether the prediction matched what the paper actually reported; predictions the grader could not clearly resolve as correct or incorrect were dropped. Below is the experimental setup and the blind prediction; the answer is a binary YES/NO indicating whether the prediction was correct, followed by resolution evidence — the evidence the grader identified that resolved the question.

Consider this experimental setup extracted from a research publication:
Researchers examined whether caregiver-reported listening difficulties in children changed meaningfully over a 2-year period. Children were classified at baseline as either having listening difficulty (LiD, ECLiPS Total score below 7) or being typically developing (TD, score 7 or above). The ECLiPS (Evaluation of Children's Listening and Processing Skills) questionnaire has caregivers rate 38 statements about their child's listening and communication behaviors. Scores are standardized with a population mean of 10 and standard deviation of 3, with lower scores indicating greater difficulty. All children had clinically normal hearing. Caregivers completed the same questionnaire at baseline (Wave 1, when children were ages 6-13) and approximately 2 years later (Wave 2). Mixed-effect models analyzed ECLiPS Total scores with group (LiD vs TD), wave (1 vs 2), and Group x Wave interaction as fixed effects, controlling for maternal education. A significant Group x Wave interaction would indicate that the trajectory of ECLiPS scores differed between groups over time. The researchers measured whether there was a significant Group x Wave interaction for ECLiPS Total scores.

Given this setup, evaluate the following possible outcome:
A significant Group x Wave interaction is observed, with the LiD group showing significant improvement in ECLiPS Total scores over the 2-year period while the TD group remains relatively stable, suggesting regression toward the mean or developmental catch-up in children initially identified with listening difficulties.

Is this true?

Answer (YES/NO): NO